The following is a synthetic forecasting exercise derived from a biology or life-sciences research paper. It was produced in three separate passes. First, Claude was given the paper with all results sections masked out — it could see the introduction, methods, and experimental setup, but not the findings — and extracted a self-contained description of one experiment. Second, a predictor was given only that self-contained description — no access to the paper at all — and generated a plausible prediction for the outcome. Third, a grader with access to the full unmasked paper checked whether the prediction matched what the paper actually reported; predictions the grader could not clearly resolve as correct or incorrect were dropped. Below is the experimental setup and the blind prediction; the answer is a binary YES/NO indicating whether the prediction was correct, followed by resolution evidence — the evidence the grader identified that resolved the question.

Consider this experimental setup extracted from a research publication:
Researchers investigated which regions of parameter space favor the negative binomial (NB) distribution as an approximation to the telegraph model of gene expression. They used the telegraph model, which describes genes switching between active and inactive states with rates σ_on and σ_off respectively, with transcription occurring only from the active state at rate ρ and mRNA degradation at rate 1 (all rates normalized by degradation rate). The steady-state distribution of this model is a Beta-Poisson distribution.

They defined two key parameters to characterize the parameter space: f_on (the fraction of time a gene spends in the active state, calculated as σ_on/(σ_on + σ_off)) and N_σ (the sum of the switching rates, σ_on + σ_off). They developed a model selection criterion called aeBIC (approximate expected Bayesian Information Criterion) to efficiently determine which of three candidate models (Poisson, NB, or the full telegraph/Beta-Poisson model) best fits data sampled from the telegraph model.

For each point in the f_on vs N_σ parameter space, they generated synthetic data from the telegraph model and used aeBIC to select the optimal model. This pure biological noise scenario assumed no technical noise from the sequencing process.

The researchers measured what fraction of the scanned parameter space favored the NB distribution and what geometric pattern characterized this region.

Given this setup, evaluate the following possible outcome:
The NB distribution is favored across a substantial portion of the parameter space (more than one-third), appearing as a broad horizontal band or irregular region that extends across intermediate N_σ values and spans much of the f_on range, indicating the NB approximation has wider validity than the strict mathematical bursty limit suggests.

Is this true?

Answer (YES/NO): NO